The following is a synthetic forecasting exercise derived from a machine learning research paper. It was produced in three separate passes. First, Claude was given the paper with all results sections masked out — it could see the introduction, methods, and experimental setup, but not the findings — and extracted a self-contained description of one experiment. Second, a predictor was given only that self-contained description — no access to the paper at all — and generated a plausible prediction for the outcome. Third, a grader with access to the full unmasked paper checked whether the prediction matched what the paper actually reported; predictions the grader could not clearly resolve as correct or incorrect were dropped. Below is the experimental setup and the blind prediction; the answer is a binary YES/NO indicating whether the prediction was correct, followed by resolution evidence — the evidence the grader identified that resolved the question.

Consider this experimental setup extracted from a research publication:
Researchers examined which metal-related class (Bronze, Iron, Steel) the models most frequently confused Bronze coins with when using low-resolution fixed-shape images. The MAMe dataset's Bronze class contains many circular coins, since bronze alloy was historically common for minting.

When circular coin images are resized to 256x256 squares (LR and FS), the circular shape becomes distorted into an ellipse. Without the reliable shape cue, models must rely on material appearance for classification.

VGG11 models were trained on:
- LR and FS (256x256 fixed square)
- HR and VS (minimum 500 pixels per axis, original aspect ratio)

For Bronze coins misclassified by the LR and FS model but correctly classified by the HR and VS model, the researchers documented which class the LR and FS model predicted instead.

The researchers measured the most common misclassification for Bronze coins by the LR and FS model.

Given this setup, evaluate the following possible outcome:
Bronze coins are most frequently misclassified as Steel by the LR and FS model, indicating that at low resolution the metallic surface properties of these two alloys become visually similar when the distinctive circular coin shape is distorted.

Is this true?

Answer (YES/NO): YES